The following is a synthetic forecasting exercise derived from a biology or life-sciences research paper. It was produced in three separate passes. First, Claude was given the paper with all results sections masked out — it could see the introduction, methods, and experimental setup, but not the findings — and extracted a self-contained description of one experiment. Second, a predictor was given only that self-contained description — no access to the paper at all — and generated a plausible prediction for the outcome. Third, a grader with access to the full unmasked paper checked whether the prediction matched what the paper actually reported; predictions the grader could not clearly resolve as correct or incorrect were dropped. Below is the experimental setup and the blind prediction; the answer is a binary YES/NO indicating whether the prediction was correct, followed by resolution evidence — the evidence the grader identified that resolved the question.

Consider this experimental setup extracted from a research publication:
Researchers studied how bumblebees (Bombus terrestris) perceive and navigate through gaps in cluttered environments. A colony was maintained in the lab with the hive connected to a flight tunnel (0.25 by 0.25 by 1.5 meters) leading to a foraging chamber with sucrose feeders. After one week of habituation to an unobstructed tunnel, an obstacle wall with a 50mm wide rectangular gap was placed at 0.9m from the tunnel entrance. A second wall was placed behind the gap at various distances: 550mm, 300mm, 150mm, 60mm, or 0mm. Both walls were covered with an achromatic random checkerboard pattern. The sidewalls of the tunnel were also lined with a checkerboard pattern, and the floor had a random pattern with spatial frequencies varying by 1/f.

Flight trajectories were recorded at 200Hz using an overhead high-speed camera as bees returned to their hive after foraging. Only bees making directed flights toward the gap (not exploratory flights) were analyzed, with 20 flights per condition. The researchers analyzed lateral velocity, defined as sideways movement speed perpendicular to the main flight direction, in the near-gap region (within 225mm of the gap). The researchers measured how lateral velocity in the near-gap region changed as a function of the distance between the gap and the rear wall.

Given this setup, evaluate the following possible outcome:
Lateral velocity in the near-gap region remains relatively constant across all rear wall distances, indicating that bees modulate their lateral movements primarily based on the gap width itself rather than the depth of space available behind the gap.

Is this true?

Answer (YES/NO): NO